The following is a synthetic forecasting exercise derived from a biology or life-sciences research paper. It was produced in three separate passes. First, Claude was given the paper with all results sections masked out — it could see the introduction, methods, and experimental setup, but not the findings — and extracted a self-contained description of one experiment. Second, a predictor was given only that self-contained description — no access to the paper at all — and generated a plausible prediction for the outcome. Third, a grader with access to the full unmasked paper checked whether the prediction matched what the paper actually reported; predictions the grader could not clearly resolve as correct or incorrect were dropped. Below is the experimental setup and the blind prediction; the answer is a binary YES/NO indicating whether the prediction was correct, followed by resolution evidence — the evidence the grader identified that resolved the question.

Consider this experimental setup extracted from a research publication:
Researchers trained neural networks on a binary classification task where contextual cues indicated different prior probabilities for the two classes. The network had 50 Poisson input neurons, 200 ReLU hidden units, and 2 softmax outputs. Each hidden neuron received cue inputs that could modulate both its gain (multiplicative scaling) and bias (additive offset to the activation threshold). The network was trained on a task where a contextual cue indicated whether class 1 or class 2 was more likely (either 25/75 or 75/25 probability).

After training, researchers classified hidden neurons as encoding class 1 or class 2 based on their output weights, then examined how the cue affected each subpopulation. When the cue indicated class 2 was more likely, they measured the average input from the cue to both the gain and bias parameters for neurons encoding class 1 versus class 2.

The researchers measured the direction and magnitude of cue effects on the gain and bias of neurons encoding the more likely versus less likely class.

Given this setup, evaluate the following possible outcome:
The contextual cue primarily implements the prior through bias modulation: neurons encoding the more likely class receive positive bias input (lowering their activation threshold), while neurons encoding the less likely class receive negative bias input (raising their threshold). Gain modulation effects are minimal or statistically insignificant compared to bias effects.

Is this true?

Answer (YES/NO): NO